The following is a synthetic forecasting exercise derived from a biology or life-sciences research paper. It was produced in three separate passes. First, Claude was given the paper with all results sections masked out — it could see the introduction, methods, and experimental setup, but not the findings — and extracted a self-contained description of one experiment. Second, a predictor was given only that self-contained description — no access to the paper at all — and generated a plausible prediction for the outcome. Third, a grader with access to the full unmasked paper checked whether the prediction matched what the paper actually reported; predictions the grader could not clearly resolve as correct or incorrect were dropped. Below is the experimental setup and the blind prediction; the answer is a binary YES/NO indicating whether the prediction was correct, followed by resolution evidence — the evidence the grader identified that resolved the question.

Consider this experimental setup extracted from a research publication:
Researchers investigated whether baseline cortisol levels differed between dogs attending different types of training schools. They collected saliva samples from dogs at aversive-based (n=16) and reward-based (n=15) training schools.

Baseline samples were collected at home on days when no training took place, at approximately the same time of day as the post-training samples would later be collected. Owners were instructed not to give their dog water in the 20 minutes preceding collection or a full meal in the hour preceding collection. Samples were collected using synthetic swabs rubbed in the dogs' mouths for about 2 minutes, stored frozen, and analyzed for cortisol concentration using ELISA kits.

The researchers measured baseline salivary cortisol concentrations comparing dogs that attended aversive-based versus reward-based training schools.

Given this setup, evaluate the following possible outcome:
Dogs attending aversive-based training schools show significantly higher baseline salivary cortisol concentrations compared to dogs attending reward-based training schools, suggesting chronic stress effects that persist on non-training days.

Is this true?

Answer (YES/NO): NO